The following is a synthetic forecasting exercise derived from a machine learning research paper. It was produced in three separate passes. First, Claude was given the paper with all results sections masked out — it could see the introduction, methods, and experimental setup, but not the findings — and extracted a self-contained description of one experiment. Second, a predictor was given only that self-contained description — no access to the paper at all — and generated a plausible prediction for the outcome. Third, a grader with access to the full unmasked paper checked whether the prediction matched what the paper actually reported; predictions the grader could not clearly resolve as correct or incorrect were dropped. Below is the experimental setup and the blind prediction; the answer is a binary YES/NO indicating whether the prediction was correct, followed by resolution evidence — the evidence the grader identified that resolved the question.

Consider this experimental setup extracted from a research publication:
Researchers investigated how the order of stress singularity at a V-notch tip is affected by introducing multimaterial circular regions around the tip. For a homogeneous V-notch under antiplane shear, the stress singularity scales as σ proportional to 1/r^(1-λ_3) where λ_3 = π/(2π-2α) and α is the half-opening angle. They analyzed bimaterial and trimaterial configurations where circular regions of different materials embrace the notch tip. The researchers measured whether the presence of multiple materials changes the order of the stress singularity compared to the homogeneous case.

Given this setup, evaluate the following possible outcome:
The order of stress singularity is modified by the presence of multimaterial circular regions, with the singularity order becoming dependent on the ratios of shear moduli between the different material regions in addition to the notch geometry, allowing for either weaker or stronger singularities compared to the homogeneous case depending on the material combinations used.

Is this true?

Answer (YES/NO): NO